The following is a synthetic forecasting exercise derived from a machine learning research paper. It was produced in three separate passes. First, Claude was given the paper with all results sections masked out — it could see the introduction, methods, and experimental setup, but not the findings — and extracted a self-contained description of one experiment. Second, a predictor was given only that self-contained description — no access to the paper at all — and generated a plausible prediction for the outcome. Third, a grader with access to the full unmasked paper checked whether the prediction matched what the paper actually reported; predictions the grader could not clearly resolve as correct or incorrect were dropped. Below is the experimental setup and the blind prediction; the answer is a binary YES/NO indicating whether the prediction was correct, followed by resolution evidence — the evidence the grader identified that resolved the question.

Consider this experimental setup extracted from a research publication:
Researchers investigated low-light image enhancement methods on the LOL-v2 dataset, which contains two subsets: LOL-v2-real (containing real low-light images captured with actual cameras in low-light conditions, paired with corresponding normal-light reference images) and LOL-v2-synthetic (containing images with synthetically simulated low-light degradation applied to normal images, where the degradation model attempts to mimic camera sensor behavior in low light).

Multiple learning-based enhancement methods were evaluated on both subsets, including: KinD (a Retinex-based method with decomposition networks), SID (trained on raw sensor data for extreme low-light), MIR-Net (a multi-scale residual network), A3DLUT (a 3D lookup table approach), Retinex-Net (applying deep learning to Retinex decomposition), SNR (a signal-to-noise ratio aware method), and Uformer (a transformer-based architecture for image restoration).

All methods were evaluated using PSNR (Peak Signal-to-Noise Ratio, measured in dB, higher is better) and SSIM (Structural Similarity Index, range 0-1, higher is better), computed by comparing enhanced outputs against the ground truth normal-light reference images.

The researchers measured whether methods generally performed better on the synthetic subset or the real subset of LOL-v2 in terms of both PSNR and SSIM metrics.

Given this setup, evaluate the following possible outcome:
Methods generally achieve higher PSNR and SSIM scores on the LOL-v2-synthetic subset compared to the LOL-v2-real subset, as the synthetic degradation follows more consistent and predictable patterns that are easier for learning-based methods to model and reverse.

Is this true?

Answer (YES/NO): YES